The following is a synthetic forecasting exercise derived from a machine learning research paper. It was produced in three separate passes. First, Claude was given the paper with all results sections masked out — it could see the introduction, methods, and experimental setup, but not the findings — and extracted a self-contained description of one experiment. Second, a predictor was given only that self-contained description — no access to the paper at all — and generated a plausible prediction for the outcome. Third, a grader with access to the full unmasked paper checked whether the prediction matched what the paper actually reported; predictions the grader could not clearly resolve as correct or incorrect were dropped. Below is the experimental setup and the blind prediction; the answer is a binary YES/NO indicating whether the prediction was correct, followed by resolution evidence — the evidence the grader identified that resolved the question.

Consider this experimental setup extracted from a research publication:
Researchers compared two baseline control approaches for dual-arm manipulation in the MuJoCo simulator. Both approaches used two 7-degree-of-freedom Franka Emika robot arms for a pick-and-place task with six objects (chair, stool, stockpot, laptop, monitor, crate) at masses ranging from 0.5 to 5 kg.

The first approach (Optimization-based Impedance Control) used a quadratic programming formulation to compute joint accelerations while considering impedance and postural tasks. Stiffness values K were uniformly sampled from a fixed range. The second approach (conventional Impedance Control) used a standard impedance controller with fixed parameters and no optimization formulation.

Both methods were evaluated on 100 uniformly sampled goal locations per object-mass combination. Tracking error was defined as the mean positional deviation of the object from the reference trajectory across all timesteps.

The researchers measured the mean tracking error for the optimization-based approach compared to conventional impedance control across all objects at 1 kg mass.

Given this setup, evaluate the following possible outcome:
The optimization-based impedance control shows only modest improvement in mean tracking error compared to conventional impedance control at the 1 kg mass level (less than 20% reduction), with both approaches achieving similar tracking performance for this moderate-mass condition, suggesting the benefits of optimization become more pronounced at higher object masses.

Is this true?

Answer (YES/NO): NO